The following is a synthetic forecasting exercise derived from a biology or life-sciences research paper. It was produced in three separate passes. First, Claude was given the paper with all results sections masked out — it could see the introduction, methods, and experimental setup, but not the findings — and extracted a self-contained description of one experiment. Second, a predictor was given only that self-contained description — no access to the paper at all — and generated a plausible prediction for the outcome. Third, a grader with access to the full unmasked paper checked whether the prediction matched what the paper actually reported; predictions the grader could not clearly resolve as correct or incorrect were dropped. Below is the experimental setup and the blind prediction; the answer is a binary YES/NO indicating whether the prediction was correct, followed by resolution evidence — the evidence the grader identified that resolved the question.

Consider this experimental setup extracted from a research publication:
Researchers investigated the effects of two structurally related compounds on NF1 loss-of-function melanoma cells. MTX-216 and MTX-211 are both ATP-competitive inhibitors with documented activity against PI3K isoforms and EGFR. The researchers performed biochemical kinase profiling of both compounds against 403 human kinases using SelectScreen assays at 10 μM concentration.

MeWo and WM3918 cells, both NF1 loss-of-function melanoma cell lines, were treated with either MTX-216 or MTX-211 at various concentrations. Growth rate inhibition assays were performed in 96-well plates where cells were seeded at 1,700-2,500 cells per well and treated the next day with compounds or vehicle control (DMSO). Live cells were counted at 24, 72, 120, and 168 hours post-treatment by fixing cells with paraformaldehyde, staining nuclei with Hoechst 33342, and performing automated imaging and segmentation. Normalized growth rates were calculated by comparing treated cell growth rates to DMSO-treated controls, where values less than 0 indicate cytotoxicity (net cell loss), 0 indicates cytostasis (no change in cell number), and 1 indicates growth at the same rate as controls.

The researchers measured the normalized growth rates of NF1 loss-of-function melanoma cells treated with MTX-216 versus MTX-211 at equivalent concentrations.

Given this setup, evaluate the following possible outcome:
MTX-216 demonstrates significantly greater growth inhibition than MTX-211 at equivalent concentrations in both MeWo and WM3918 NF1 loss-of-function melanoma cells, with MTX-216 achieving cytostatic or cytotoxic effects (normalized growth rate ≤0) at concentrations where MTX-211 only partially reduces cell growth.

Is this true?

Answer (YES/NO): YES